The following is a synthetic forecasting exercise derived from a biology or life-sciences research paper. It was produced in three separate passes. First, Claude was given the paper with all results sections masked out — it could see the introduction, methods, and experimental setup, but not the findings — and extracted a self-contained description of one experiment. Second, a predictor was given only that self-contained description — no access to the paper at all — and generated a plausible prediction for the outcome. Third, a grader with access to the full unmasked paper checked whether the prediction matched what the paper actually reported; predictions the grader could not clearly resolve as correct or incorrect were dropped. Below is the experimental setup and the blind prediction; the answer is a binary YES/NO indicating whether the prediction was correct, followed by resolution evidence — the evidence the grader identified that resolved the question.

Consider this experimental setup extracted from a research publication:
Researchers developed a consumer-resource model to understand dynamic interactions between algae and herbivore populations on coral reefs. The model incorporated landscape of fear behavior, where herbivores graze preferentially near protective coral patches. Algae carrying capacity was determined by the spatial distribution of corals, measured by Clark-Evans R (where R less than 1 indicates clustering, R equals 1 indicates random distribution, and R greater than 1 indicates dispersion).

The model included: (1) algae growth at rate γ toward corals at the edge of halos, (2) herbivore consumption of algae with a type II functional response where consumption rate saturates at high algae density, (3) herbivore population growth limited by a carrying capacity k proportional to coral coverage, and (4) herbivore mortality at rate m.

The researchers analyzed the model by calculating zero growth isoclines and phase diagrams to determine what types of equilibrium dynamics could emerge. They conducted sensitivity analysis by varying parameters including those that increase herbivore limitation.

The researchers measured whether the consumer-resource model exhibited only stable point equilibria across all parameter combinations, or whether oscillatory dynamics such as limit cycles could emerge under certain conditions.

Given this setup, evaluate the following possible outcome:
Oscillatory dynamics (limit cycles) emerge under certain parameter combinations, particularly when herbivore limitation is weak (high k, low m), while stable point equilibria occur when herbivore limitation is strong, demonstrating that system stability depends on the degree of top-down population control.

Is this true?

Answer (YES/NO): YES